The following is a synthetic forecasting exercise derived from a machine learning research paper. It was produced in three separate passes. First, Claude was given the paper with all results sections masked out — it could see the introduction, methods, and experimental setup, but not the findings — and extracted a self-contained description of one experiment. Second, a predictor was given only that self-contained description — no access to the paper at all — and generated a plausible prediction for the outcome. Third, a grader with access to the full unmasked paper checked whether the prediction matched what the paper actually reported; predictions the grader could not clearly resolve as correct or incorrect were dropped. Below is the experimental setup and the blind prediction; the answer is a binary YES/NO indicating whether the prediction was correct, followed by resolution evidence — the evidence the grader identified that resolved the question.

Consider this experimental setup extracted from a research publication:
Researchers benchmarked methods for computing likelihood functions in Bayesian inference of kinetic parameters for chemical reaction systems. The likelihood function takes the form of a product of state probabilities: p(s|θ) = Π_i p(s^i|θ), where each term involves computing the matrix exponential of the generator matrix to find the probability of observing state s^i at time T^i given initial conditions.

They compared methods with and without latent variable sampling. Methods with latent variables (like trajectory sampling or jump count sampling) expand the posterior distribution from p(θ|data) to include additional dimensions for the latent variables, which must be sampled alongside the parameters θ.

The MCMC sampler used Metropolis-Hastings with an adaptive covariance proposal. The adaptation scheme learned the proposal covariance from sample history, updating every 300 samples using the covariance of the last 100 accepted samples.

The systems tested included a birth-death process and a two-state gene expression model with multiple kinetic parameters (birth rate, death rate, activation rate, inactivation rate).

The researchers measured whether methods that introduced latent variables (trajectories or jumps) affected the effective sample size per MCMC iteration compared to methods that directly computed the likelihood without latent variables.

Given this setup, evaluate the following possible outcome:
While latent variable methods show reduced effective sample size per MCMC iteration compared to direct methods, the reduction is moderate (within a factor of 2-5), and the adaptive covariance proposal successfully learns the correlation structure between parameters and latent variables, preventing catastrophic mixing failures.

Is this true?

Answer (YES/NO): NO